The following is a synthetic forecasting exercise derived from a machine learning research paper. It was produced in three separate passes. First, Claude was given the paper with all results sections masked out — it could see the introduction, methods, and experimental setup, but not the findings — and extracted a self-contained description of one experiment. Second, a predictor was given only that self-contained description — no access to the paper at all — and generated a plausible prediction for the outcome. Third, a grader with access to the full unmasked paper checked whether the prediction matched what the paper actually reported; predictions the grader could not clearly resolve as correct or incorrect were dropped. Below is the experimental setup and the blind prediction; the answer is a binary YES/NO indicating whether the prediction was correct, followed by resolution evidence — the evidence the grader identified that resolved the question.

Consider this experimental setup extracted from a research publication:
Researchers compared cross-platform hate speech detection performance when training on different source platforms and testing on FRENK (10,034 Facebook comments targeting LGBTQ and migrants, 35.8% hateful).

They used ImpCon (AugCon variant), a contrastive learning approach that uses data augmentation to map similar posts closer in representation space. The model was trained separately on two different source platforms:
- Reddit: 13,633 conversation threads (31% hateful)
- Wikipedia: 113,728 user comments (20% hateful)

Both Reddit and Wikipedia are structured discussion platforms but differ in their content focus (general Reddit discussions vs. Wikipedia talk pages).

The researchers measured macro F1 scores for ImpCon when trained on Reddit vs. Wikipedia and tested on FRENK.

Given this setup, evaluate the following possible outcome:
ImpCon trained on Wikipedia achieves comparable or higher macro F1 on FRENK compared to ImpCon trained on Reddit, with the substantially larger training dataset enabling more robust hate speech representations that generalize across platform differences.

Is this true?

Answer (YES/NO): YES